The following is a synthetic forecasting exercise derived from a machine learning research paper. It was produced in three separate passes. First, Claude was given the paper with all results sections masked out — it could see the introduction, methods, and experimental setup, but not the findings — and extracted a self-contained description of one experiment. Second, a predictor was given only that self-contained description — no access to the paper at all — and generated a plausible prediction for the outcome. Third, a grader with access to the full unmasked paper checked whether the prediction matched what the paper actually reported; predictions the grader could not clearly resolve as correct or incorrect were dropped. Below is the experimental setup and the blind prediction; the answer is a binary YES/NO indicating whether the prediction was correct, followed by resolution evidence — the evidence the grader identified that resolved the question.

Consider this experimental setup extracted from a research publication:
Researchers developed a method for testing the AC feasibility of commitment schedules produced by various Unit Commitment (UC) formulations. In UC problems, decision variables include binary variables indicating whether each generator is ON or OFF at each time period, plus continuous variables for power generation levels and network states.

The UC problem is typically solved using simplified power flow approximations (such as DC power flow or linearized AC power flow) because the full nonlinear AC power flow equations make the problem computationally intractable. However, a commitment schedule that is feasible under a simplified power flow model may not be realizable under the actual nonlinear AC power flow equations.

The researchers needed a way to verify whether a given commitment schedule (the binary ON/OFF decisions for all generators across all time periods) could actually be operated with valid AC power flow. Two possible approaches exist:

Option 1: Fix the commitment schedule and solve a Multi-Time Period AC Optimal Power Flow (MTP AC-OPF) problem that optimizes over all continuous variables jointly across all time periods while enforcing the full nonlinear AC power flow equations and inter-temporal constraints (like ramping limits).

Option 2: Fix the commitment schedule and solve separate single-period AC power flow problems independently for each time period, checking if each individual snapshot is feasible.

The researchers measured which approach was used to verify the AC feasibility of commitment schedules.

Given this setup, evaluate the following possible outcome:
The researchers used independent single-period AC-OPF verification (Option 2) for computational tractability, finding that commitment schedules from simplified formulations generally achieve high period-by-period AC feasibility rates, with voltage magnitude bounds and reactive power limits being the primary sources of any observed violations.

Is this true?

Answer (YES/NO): NO